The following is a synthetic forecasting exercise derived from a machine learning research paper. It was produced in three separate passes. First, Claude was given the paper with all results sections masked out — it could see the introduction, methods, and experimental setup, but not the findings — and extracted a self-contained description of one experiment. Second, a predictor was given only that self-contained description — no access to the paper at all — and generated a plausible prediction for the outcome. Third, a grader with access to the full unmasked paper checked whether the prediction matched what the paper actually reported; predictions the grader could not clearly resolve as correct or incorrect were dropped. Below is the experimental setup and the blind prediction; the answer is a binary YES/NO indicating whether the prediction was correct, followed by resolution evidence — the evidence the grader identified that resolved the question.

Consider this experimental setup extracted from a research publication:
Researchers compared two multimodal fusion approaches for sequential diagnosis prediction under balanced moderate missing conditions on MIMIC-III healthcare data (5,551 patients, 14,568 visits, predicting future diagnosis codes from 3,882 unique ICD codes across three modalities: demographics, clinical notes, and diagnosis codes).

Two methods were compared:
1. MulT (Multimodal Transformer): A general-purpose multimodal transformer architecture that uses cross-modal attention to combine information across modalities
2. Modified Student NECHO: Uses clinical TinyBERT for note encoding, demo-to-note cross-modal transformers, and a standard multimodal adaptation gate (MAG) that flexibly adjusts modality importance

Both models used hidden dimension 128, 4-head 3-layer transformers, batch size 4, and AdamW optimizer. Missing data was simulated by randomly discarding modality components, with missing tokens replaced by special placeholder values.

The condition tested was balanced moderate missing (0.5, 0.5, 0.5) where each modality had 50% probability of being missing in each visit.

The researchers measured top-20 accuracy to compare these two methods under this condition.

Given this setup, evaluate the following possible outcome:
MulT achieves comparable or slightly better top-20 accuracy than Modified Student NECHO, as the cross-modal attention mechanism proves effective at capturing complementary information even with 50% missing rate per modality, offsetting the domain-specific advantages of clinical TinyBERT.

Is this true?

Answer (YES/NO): NO